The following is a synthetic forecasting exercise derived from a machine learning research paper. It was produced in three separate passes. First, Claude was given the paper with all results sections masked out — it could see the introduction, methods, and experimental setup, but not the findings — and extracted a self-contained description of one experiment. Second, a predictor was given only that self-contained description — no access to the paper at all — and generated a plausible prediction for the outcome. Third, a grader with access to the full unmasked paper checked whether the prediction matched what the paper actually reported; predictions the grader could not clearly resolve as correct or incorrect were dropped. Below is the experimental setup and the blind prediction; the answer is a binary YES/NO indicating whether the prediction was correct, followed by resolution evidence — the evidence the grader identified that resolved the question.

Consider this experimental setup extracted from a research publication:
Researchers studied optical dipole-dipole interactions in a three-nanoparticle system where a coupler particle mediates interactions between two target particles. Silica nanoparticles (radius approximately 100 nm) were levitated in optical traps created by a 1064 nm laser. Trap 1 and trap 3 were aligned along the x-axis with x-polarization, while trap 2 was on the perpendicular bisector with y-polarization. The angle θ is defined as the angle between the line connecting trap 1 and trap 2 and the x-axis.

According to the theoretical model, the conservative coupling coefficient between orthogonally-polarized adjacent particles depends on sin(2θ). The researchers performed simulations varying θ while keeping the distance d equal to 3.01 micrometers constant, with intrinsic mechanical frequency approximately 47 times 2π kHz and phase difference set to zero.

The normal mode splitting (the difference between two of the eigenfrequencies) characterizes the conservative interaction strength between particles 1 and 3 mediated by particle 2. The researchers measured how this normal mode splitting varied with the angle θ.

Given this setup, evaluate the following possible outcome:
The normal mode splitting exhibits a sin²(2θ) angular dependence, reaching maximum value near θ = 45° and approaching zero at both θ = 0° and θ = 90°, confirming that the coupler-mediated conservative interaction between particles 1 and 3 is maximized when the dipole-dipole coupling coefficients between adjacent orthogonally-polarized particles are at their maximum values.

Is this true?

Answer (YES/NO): NO